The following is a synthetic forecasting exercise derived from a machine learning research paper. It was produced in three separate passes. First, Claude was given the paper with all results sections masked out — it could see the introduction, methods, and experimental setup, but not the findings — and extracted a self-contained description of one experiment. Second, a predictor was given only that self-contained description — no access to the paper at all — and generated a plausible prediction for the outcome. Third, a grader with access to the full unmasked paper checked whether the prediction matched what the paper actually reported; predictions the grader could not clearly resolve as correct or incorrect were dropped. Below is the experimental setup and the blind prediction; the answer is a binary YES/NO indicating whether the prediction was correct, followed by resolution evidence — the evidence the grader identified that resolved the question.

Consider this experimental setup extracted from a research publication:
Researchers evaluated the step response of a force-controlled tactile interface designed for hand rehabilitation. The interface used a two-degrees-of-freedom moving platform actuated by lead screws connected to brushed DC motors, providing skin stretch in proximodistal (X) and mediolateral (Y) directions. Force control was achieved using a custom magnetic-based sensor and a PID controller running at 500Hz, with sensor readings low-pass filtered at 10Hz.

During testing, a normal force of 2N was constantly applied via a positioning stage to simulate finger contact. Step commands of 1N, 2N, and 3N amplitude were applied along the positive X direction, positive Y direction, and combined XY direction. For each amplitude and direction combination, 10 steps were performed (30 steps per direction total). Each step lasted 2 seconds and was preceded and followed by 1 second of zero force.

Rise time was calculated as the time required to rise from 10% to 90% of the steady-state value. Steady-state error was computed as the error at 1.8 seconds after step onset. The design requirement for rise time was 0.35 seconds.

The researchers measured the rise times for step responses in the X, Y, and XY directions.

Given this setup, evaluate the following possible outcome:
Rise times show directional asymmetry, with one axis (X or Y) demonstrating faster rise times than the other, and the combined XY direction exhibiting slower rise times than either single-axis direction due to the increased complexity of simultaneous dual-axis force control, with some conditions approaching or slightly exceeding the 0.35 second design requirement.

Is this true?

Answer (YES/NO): NO